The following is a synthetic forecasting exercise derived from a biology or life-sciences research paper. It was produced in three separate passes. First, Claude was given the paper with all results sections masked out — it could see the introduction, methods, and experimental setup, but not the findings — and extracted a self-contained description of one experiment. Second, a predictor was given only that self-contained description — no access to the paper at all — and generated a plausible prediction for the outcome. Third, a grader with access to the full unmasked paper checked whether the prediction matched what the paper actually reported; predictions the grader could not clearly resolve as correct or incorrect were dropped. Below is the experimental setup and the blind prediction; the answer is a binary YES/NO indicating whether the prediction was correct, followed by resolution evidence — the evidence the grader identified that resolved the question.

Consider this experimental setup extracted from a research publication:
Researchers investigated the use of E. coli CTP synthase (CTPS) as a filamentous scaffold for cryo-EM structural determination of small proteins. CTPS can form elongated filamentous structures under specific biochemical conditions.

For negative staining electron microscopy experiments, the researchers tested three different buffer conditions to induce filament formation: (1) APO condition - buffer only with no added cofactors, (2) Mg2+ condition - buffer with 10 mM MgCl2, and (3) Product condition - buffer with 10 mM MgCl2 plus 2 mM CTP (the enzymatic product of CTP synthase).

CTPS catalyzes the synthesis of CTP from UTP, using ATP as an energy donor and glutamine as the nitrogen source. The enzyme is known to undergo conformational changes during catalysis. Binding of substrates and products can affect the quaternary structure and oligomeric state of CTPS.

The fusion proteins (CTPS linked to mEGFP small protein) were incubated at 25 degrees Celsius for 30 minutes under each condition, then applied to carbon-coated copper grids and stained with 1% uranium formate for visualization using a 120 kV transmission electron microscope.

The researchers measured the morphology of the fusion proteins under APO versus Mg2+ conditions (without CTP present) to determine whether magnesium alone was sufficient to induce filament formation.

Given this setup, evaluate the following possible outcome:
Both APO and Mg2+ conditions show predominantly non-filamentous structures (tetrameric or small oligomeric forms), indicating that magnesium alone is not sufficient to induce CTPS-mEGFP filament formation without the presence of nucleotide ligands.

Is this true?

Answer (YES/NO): YES